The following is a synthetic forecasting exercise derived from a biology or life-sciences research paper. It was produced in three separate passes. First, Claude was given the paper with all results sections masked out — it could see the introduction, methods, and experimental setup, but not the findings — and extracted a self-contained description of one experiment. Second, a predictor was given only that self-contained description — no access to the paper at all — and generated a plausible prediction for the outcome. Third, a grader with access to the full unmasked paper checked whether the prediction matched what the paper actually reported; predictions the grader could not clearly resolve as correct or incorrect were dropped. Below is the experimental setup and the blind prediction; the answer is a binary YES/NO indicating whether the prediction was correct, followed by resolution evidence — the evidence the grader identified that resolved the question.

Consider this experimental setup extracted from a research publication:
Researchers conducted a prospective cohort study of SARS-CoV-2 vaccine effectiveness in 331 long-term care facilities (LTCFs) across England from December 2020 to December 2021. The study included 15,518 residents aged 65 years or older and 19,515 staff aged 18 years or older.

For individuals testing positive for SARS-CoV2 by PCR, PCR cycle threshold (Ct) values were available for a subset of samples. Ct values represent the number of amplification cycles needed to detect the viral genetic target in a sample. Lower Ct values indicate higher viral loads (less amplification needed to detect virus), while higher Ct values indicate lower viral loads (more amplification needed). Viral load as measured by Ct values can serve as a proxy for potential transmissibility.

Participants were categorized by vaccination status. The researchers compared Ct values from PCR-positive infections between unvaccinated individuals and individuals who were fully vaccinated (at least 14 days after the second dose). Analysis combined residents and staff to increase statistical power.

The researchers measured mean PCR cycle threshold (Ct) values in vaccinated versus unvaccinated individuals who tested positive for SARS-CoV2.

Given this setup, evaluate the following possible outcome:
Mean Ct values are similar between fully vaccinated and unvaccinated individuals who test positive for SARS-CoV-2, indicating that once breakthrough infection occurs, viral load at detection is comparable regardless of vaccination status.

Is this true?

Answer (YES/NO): NO